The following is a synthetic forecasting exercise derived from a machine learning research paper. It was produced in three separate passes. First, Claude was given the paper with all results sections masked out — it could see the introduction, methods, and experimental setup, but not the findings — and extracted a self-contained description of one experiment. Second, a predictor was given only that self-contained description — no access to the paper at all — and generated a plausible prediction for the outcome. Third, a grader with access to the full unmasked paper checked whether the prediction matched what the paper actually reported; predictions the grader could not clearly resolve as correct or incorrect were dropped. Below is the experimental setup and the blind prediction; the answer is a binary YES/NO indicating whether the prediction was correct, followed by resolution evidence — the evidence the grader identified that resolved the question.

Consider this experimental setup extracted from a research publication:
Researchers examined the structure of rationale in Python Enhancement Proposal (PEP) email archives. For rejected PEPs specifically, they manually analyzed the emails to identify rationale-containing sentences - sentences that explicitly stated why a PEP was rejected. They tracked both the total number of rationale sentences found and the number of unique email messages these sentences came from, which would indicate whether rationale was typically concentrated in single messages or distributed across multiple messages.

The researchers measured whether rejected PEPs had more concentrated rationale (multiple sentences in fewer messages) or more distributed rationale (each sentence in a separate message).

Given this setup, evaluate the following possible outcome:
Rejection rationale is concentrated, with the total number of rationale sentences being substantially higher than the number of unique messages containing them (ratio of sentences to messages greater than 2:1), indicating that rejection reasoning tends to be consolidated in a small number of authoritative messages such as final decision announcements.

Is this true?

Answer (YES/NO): NO